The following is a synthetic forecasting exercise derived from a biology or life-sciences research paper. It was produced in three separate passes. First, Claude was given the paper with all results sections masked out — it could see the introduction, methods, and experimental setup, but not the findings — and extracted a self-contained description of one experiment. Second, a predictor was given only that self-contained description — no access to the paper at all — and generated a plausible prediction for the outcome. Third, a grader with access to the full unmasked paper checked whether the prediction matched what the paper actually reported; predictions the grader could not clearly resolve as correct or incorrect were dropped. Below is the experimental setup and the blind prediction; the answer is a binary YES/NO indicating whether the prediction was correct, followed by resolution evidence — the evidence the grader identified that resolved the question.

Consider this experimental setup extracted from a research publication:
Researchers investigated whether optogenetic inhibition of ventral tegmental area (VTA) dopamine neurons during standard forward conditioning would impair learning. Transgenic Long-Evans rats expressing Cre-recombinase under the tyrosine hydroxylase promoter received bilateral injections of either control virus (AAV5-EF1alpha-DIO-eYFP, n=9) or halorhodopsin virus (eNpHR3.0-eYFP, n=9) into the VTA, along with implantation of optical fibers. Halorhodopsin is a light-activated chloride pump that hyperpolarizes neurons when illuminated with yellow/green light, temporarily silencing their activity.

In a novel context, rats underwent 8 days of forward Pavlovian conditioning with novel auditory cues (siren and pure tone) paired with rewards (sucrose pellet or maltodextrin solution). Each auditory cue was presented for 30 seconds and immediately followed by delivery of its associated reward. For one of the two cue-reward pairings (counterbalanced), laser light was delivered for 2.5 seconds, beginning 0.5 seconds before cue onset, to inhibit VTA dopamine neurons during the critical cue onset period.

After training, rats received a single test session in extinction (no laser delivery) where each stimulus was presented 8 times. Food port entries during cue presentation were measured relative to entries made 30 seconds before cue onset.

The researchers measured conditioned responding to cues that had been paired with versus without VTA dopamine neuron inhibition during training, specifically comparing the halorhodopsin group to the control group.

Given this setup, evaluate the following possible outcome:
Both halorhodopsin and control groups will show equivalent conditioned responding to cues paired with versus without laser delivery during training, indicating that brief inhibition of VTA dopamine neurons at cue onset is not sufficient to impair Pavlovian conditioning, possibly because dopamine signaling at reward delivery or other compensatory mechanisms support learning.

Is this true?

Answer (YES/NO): YES